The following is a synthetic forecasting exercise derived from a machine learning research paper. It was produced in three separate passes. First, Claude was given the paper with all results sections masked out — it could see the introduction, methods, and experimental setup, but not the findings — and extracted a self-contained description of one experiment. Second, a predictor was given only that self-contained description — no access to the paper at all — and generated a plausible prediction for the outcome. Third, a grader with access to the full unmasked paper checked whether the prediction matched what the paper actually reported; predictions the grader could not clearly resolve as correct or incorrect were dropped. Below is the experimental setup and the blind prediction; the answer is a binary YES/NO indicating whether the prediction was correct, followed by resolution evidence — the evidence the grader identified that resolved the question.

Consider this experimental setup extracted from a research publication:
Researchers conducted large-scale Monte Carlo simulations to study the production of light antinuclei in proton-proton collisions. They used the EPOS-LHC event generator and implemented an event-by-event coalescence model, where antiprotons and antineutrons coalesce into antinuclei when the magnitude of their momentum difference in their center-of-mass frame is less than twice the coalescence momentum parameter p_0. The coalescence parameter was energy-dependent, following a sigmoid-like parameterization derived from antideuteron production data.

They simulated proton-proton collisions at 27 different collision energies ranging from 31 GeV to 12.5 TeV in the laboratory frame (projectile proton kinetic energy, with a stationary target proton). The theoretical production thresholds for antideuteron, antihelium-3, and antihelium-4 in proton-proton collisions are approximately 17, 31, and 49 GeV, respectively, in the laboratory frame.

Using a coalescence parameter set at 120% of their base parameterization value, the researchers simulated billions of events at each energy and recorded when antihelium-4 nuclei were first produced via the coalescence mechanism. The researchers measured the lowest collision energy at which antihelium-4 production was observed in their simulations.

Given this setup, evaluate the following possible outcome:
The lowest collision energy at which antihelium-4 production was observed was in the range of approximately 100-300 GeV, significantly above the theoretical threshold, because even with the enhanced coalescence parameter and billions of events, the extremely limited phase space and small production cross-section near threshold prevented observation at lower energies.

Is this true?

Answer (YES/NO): YES